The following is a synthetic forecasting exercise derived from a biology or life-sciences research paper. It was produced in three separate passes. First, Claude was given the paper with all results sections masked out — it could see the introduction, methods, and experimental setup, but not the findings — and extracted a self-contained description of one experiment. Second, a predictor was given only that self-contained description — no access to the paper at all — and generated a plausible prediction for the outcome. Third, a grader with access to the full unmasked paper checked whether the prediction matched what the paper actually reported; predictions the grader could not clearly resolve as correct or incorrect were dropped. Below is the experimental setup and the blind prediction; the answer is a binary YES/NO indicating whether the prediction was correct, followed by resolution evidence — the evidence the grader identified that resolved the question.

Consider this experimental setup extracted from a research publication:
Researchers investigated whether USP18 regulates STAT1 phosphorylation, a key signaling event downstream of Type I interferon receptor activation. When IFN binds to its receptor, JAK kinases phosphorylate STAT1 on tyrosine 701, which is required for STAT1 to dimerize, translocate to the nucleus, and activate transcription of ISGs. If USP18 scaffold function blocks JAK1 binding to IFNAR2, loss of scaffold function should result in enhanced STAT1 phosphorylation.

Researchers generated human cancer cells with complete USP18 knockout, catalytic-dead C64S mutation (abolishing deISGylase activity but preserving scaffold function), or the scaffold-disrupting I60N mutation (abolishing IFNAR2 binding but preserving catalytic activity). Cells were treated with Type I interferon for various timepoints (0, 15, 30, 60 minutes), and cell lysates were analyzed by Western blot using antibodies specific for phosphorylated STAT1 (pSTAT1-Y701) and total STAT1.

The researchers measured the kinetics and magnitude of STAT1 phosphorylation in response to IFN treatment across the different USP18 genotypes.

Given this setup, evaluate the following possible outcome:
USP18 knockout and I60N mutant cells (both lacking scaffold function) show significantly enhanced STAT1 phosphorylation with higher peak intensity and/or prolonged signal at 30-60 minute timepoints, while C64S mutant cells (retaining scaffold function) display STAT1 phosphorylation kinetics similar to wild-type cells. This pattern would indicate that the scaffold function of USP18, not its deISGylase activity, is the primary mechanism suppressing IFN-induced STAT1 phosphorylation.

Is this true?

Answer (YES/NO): NO